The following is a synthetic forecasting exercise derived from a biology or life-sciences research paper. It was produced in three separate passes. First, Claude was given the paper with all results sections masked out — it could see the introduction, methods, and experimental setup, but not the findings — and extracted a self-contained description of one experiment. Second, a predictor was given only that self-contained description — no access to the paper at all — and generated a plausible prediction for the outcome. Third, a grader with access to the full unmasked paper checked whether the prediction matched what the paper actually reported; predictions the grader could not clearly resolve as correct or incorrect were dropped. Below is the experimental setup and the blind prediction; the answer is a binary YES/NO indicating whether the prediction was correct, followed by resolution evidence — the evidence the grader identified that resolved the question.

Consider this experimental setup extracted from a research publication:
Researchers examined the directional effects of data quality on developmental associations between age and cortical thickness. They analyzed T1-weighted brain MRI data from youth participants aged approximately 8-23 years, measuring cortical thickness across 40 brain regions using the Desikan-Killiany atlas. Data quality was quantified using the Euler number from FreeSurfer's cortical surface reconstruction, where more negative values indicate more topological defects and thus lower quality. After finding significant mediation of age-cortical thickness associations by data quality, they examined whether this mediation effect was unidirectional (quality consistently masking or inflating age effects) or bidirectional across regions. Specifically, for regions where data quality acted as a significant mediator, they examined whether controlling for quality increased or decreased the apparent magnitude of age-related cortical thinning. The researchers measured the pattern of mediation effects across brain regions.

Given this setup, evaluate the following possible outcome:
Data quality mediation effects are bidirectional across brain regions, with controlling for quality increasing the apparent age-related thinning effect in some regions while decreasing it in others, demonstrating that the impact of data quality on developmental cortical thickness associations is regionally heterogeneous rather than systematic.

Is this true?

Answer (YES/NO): YES